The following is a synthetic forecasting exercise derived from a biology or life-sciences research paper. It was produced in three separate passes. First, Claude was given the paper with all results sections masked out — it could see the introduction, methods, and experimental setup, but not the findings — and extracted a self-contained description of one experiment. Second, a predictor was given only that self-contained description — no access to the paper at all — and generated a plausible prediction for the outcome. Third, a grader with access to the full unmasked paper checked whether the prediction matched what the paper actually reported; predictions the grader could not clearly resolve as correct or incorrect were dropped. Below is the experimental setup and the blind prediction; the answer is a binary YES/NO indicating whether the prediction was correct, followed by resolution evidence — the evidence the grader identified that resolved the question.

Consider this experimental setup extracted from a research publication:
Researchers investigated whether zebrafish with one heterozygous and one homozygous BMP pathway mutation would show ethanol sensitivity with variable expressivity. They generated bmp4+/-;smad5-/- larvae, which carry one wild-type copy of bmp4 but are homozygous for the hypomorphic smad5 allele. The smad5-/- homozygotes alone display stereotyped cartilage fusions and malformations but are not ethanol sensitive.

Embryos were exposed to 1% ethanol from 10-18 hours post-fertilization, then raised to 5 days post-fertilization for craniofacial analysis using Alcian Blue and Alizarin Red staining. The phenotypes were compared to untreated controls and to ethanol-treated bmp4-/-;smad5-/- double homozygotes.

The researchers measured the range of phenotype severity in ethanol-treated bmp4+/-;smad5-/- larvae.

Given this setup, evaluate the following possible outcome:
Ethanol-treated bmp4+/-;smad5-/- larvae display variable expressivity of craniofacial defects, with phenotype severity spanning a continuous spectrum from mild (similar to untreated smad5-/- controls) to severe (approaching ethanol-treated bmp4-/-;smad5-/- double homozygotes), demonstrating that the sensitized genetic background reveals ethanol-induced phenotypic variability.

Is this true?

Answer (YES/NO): YES